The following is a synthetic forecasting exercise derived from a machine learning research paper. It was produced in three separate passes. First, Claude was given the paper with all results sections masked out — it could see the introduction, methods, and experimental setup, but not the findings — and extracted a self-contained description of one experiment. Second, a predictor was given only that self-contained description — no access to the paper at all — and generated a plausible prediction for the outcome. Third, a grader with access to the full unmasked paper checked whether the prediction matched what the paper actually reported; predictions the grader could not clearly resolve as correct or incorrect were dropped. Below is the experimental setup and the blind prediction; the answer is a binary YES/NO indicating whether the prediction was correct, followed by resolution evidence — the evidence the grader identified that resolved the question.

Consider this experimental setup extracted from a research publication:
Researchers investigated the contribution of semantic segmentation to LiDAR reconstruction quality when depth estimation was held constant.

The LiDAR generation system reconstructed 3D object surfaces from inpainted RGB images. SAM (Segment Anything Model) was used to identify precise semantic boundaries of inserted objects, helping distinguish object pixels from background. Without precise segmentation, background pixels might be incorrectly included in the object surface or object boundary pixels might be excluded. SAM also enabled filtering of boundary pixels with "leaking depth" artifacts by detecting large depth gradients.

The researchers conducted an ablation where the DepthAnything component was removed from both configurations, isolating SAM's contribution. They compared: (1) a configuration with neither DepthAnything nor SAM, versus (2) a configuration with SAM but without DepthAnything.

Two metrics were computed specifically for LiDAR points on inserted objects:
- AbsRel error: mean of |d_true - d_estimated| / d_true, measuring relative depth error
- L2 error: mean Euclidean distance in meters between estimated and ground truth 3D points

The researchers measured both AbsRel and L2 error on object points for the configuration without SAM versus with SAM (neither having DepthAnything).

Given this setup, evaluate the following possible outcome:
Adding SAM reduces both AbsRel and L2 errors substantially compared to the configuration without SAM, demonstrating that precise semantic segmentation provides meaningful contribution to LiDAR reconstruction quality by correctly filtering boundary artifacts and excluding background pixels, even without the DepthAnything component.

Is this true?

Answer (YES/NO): NO